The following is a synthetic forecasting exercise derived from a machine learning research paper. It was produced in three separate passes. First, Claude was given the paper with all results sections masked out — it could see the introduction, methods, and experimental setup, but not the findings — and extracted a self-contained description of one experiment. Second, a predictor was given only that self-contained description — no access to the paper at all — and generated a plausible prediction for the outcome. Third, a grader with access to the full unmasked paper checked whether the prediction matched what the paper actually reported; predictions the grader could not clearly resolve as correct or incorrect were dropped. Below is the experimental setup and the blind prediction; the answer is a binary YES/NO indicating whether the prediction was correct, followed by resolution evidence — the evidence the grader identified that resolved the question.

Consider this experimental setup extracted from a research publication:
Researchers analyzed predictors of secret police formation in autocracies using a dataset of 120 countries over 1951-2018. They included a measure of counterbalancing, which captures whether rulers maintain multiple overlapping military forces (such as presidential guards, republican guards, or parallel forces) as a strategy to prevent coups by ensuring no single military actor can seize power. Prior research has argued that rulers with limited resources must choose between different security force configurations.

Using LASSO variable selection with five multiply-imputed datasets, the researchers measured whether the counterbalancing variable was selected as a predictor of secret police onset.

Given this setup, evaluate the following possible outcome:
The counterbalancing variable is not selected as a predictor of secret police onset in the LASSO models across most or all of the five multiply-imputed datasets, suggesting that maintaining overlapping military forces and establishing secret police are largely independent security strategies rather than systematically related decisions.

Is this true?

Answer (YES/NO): YES